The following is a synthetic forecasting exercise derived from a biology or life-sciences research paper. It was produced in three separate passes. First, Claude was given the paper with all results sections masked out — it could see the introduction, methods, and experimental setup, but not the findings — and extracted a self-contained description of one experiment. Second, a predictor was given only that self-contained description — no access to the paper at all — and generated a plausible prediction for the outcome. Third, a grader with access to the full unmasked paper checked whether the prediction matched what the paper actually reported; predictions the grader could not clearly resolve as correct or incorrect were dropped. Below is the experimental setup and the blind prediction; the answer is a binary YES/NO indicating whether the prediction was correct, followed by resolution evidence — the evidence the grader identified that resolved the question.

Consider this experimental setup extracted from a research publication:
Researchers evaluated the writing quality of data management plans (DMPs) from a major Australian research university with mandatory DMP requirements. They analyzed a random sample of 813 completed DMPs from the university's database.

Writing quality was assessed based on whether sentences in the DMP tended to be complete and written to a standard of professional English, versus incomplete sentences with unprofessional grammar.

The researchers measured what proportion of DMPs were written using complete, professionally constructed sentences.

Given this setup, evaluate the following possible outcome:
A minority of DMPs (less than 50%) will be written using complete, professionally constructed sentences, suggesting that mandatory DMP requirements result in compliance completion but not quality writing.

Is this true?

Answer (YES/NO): YES